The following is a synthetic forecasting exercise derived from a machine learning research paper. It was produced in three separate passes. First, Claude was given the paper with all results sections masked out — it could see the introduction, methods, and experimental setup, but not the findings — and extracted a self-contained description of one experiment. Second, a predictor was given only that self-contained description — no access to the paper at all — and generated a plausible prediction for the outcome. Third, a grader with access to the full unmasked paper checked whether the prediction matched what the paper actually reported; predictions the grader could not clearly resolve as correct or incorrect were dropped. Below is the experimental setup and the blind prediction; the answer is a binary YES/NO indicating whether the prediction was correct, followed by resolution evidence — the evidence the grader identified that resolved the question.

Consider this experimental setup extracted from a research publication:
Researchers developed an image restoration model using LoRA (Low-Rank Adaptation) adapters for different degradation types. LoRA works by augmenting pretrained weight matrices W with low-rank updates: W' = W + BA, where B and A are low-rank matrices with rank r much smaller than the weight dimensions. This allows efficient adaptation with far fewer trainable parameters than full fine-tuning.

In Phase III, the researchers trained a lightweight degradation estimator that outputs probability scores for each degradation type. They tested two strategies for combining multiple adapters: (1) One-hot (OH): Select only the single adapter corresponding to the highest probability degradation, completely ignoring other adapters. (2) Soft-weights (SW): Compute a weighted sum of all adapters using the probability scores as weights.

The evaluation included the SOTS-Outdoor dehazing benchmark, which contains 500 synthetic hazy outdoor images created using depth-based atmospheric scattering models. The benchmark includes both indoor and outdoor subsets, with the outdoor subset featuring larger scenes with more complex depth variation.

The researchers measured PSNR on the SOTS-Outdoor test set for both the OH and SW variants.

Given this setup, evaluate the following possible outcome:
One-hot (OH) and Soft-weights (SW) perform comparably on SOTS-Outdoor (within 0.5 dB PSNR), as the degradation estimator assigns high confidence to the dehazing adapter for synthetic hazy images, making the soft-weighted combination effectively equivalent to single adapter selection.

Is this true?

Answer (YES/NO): YES